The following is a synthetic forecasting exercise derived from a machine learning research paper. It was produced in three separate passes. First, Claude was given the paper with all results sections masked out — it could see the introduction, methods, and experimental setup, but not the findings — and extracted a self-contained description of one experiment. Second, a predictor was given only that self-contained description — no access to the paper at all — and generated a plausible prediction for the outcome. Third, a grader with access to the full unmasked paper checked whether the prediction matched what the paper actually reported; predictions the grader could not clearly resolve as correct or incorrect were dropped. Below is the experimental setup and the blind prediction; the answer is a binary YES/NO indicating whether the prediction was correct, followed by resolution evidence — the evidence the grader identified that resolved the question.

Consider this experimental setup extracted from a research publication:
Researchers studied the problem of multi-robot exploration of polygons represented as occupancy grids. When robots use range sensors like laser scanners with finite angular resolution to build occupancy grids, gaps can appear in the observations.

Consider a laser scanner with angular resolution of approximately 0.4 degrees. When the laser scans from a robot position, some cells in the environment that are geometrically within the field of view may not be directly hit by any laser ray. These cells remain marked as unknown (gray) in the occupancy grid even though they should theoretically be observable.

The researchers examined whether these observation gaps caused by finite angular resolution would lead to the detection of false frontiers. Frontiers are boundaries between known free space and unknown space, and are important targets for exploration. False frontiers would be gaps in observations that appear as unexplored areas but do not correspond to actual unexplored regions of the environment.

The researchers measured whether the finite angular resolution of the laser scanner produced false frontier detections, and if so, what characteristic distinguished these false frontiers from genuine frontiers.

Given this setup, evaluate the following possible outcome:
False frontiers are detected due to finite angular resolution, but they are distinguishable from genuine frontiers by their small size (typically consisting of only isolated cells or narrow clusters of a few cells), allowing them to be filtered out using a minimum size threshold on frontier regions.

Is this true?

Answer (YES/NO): YES